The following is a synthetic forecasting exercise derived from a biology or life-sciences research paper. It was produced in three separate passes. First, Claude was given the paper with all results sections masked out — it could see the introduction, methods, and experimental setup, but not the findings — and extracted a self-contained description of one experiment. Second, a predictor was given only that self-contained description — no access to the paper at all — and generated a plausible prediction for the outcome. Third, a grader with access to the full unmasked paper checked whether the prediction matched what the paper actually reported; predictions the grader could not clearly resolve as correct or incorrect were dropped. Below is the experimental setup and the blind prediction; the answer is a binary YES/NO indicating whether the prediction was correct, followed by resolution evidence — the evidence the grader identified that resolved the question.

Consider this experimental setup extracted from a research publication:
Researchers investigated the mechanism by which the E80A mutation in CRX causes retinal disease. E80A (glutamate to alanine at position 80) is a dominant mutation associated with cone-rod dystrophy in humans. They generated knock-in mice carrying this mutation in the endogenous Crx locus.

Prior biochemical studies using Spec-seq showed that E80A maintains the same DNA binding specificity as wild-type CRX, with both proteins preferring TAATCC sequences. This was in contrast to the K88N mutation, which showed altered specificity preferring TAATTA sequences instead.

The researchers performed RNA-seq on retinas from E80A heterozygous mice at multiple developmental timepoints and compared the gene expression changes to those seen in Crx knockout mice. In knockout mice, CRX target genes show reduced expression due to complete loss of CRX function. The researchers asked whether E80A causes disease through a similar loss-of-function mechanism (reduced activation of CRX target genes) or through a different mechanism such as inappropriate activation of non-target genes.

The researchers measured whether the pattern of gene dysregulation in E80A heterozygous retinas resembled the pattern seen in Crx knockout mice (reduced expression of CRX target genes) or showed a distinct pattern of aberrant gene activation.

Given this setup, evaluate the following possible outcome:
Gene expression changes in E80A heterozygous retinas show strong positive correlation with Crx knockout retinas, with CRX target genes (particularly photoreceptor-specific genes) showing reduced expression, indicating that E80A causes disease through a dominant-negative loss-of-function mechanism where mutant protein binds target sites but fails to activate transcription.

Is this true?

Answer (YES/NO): NO